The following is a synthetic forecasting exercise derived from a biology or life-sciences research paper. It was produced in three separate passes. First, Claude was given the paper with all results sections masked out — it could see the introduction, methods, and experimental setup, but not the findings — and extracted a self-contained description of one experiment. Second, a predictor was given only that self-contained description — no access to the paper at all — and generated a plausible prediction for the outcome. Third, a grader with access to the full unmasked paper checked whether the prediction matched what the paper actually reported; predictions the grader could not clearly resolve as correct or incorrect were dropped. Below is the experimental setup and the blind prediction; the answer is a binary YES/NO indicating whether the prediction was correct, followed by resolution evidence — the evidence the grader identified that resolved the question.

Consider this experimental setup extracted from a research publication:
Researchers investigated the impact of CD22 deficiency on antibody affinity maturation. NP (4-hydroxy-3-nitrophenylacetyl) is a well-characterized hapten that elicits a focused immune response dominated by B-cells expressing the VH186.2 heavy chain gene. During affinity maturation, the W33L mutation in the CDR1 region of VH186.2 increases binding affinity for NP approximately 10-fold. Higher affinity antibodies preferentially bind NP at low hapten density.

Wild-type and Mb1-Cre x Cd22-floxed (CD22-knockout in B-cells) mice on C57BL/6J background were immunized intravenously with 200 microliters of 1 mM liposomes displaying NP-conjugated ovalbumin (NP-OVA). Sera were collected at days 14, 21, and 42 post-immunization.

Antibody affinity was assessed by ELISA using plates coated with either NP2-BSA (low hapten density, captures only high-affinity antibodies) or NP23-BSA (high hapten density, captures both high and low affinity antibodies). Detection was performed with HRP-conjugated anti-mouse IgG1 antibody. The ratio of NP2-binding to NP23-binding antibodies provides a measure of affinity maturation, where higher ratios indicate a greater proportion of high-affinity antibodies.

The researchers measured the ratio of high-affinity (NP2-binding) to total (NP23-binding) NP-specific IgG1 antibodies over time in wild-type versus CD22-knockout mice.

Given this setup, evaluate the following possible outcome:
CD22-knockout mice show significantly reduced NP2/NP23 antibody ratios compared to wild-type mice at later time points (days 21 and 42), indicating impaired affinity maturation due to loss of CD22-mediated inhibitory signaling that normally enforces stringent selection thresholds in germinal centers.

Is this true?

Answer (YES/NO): YES